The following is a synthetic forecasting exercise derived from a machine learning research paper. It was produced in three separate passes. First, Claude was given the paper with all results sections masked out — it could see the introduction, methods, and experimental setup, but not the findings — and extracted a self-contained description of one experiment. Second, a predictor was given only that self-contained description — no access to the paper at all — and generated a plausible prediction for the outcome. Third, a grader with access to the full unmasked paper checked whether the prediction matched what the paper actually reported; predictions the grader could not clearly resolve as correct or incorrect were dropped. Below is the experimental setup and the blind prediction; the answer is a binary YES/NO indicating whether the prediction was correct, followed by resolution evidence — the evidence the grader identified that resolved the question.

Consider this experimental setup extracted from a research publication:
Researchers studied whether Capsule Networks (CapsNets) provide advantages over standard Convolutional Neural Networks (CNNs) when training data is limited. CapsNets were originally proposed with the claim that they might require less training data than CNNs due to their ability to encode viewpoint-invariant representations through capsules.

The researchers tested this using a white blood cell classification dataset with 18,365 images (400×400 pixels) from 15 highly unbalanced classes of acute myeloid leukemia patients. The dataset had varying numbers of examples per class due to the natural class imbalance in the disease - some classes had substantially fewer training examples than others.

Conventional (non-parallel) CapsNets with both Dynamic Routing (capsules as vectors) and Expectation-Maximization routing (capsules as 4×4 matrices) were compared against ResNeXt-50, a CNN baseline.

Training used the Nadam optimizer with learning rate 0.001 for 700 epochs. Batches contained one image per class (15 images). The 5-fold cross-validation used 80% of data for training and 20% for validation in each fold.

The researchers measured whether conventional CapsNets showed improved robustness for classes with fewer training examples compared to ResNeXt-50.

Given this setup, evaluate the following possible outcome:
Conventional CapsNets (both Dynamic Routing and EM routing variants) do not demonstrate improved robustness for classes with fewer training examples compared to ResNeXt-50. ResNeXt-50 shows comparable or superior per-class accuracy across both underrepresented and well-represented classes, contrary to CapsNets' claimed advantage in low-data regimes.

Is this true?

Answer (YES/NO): YES